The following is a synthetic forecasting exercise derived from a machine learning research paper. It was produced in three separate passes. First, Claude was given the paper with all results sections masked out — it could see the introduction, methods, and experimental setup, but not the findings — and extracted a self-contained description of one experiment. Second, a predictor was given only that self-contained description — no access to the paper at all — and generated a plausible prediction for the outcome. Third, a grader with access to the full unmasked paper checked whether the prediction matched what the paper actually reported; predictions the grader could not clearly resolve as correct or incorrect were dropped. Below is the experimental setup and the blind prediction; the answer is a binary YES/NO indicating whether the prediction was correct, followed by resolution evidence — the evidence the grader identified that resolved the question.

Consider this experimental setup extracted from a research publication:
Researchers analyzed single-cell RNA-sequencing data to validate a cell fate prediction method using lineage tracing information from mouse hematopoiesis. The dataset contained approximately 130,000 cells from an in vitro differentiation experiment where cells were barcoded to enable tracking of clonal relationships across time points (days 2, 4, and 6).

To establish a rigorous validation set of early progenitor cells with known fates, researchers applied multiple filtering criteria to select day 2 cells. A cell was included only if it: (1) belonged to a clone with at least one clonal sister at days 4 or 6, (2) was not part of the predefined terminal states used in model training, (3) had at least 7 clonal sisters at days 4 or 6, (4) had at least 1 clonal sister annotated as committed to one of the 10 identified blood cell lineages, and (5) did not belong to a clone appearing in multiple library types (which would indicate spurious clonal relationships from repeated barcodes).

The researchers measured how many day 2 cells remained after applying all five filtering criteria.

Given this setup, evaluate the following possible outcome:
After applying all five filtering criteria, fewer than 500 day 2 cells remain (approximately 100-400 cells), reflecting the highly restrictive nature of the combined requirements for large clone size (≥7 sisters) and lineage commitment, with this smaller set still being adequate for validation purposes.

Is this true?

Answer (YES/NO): NO